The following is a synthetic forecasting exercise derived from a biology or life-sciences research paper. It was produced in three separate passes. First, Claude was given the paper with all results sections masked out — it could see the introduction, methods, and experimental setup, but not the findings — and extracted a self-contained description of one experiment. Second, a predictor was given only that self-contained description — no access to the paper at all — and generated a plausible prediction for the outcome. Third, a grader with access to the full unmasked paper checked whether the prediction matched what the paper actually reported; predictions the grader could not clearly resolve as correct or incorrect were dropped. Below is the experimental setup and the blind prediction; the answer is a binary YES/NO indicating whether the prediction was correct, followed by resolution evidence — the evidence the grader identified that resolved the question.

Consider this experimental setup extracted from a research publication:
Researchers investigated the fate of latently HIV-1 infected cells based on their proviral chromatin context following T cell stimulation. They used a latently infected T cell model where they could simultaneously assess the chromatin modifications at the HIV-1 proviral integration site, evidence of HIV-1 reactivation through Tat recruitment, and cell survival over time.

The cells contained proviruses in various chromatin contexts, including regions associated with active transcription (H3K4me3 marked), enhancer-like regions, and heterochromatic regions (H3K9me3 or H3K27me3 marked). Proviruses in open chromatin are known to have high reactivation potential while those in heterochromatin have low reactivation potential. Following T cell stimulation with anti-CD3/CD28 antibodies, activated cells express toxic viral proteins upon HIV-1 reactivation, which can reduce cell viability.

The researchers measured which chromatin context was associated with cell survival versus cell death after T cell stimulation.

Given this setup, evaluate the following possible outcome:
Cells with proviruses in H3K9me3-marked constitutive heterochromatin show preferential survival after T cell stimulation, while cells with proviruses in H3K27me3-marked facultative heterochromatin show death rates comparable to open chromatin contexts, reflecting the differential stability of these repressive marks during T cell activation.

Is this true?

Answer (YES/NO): YES